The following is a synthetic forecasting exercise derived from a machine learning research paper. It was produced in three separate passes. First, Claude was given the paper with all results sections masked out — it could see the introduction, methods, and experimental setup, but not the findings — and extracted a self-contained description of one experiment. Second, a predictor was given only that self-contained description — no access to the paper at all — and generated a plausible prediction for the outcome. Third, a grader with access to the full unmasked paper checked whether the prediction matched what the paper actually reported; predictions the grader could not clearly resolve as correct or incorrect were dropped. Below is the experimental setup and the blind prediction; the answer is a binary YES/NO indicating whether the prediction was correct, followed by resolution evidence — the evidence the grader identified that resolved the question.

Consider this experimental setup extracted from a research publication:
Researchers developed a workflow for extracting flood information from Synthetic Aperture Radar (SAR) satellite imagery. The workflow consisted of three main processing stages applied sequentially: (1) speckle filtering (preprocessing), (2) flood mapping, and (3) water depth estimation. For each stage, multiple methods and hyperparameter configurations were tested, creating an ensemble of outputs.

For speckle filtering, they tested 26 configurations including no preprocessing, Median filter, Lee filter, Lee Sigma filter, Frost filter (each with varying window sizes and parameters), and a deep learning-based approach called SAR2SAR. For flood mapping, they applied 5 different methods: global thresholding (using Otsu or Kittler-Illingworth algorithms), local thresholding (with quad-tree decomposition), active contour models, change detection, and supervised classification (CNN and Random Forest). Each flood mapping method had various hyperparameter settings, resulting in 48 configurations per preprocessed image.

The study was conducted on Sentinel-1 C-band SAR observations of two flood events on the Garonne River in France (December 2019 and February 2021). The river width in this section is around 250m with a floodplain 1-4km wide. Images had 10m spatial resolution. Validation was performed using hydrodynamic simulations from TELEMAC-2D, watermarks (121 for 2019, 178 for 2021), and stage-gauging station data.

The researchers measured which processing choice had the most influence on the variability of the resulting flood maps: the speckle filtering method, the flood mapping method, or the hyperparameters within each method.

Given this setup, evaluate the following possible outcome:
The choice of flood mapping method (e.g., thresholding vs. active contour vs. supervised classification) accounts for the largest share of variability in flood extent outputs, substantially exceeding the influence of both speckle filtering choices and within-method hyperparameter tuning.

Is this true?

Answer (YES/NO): YES